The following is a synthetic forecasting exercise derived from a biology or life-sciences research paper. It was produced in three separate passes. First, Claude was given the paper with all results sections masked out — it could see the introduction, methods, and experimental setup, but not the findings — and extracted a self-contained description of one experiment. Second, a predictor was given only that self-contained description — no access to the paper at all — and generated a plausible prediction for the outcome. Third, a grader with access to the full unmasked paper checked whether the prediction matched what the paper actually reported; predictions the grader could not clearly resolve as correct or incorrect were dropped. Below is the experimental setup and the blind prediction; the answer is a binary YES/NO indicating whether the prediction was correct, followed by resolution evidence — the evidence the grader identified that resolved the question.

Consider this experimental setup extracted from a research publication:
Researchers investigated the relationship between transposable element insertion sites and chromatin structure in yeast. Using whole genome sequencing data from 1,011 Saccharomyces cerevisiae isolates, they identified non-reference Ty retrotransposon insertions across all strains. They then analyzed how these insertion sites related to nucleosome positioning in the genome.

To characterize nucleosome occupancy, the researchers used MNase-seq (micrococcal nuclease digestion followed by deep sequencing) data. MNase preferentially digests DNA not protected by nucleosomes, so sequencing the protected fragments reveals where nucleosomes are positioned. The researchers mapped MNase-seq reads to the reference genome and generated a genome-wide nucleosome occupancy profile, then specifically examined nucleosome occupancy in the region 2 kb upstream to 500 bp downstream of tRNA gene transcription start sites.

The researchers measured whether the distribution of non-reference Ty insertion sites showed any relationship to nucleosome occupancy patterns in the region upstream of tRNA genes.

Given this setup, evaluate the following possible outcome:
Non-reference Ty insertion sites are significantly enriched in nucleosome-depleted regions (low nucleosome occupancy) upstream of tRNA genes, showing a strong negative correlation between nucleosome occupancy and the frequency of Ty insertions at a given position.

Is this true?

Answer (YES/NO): NO